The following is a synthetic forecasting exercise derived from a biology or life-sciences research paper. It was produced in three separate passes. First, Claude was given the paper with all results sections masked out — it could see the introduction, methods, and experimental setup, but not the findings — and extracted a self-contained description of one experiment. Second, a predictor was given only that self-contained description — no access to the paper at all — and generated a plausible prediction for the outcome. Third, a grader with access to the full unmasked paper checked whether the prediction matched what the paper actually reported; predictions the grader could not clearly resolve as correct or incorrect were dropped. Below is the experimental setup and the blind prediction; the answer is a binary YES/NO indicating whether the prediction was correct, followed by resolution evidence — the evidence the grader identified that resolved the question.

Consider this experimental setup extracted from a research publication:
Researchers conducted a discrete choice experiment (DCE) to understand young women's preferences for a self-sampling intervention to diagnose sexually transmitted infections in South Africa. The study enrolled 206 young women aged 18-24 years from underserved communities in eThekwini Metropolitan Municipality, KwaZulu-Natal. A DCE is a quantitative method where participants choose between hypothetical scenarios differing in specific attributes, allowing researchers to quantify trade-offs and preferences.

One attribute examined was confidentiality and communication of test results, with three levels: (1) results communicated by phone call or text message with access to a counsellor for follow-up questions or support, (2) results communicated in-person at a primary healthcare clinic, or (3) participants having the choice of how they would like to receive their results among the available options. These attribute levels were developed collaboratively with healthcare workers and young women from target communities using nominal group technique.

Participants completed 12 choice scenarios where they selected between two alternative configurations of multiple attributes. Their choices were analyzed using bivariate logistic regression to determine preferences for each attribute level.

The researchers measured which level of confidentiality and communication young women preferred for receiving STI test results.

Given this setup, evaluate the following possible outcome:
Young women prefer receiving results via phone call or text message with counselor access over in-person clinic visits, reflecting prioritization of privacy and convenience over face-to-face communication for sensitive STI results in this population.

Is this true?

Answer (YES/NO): NO